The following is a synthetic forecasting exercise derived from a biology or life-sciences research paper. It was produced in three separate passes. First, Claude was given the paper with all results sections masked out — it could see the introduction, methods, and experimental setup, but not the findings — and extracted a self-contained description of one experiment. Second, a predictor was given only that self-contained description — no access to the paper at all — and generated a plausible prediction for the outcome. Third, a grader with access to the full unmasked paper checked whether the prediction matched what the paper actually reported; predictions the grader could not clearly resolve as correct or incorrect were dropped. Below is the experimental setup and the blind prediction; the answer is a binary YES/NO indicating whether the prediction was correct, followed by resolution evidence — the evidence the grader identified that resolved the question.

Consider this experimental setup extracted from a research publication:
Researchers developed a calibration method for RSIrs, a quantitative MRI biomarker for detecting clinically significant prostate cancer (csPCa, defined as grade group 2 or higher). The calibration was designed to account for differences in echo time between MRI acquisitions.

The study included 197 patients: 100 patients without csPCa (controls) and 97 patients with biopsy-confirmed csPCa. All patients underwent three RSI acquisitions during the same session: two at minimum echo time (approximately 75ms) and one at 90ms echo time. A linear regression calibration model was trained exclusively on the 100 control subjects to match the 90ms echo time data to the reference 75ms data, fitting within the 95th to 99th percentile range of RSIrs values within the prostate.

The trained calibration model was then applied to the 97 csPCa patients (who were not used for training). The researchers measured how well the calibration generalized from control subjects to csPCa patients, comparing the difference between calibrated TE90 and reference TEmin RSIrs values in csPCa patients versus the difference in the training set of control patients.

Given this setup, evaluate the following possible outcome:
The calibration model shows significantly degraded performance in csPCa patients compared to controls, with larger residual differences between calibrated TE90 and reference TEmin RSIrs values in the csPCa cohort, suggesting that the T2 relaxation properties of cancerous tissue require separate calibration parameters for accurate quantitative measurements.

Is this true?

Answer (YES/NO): NO